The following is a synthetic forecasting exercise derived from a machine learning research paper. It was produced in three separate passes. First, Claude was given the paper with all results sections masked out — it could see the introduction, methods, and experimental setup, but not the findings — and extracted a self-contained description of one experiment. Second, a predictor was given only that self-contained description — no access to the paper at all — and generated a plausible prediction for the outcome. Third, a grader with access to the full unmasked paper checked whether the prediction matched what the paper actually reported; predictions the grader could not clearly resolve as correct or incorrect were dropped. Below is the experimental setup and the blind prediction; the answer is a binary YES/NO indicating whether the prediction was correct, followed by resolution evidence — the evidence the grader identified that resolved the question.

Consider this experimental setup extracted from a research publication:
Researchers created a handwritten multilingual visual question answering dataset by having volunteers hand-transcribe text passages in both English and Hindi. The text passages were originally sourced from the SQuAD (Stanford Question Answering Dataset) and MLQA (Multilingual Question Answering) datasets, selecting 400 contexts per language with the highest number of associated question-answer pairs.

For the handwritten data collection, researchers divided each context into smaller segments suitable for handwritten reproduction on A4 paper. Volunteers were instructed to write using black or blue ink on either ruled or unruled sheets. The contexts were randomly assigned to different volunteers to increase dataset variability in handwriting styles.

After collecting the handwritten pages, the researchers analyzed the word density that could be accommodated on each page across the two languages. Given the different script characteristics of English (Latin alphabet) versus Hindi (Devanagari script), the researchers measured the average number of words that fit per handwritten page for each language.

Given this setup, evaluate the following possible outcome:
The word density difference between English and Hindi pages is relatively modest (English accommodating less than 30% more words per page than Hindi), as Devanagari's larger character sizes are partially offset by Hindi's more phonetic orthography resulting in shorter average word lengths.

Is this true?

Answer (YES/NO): NO